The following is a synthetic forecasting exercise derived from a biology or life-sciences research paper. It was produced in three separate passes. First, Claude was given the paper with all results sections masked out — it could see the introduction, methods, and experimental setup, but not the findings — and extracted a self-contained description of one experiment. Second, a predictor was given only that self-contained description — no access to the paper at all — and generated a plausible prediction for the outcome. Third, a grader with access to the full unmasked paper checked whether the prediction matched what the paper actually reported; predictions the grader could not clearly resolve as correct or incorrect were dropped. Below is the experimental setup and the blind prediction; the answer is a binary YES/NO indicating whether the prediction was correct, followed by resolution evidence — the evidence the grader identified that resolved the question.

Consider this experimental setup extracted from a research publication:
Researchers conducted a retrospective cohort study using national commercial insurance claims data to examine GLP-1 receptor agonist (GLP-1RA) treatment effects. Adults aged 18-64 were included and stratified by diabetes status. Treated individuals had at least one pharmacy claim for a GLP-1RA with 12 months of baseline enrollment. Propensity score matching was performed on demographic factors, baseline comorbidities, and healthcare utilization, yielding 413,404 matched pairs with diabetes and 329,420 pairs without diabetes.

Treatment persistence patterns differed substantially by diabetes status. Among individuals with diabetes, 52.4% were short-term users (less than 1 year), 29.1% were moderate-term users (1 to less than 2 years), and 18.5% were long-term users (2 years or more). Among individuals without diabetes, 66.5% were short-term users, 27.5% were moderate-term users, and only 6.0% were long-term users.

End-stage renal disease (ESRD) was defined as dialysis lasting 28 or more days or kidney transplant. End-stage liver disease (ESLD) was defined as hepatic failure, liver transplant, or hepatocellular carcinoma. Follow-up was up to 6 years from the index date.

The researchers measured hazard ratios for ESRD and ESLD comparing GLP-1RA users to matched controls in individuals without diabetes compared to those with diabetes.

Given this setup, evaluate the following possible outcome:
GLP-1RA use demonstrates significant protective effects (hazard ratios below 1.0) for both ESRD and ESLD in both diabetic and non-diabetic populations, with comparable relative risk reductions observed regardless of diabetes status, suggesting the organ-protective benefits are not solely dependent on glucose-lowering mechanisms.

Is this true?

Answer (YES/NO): NO